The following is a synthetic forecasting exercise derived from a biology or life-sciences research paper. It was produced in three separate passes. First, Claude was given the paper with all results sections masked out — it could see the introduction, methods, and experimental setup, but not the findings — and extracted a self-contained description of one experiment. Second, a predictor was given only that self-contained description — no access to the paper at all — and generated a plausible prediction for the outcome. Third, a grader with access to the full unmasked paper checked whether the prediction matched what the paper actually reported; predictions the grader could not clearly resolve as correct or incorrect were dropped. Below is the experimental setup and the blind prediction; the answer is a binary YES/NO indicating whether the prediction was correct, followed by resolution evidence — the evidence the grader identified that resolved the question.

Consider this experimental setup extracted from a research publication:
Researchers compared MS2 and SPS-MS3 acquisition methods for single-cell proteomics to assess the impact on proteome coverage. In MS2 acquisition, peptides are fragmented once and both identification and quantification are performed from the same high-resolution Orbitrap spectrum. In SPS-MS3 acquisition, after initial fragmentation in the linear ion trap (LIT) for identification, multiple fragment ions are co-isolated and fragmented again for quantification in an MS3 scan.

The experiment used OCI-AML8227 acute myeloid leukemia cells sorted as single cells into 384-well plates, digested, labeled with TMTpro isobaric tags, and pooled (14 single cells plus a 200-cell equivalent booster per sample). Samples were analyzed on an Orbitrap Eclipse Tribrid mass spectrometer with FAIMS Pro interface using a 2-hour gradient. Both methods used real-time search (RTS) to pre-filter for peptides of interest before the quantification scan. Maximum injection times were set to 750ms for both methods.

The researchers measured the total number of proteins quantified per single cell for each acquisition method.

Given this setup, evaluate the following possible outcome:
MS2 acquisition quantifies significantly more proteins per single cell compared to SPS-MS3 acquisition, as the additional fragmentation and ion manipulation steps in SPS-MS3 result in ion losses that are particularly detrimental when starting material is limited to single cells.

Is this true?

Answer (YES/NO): NO